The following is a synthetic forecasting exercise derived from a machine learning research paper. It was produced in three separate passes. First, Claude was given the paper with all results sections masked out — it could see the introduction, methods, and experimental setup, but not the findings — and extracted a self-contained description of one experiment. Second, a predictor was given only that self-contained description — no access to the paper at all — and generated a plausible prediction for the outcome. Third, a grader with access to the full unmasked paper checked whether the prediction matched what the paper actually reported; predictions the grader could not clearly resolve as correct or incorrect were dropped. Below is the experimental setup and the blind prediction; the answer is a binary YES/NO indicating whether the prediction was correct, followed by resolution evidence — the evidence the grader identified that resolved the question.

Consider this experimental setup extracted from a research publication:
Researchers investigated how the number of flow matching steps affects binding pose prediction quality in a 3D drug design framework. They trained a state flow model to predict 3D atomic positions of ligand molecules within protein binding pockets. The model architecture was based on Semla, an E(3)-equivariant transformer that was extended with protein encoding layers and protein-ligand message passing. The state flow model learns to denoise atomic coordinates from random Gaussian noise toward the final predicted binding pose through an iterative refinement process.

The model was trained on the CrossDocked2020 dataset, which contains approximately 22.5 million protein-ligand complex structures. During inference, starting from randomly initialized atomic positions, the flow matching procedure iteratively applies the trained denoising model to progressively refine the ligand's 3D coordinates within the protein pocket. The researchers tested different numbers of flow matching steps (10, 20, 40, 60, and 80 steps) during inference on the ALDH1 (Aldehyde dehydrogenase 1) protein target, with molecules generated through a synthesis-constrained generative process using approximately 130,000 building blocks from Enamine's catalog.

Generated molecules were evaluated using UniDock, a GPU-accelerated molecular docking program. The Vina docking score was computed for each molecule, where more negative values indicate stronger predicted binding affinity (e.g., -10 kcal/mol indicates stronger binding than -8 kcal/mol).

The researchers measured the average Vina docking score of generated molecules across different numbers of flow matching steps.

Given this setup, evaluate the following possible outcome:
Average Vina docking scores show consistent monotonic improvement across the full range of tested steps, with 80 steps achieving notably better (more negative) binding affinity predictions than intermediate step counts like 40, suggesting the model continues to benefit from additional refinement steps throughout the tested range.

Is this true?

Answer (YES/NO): NO